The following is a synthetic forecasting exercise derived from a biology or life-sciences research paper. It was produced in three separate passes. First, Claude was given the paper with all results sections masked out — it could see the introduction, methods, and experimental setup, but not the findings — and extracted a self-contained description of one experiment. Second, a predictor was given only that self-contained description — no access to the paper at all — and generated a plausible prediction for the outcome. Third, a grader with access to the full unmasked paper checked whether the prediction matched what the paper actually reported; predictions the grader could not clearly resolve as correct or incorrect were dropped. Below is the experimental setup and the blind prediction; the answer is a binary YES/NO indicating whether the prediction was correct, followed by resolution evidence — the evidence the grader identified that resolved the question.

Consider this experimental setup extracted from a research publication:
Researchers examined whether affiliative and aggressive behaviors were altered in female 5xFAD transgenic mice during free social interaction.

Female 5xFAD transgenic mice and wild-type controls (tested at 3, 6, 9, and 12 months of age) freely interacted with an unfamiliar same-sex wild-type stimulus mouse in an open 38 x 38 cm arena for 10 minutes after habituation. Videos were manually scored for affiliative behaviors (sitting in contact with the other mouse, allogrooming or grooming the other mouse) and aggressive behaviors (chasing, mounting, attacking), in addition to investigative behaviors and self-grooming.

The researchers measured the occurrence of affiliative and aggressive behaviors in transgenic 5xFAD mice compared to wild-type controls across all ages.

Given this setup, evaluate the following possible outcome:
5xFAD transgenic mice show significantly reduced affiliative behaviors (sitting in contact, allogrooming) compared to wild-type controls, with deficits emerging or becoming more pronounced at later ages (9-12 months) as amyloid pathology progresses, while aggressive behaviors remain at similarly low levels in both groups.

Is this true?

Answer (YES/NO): NO